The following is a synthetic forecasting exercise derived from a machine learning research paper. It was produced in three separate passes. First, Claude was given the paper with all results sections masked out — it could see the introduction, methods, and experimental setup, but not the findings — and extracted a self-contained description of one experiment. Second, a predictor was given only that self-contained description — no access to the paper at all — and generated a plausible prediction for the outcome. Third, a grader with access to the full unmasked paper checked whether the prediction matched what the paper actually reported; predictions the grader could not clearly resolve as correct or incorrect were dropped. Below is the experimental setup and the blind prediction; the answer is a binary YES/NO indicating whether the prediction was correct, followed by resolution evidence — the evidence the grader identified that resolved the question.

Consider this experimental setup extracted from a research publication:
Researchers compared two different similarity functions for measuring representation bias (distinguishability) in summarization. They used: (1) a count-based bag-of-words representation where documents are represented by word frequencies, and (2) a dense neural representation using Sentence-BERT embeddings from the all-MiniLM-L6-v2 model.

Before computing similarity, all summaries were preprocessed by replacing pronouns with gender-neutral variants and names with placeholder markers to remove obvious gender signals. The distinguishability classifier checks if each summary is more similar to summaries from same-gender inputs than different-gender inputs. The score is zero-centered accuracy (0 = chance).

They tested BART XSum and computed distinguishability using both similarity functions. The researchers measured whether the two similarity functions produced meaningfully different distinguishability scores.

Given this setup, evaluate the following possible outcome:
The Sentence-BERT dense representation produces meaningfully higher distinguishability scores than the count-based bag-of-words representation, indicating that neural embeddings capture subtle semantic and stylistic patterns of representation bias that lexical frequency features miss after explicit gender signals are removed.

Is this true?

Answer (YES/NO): NO